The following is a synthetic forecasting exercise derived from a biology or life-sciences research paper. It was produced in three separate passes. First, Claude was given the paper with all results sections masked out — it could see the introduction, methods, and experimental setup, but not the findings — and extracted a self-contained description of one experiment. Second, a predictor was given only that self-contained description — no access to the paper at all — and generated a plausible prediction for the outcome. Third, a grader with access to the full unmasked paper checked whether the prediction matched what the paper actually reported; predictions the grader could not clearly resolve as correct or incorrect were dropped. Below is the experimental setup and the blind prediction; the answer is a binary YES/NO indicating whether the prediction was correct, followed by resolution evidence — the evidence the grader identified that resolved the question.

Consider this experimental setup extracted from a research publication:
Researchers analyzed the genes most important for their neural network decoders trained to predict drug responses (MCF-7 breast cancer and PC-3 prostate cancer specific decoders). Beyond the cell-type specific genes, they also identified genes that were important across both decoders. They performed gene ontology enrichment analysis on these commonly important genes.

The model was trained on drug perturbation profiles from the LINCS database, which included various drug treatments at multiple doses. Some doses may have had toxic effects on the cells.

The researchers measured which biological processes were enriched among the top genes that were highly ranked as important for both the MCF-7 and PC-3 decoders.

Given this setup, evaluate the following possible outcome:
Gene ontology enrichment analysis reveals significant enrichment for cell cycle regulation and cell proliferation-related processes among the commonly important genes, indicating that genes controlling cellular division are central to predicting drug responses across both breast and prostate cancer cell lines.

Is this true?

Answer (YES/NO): NO